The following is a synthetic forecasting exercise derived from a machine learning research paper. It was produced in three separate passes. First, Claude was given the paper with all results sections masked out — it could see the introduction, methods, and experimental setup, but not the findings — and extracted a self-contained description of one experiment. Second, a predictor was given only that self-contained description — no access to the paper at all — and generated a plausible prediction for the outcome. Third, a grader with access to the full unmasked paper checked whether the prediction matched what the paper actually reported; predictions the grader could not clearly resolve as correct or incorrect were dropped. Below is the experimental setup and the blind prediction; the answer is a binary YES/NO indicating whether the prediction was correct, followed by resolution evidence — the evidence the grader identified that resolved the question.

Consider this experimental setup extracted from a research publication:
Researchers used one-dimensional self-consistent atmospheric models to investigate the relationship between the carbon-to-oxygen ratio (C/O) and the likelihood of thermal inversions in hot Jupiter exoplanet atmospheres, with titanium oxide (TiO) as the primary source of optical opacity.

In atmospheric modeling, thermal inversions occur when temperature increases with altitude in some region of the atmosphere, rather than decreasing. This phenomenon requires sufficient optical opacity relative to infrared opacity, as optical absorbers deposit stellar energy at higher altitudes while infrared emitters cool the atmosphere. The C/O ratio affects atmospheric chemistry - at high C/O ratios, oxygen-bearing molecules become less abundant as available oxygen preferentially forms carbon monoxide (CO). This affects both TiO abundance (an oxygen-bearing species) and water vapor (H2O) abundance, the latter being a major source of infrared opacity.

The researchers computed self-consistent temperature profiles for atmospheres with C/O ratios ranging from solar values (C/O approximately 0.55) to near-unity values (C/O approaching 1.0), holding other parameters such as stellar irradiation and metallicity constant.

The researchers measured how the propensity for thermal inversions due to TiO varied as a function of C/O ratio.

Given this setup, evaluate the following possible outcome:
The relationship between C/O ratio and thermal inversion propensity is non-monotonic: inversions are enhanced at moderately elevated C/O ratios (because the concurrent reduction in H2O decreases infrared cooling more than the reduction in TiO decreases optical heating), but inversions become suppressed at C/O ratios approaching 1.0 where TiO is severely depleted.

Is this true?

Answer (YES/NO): YES